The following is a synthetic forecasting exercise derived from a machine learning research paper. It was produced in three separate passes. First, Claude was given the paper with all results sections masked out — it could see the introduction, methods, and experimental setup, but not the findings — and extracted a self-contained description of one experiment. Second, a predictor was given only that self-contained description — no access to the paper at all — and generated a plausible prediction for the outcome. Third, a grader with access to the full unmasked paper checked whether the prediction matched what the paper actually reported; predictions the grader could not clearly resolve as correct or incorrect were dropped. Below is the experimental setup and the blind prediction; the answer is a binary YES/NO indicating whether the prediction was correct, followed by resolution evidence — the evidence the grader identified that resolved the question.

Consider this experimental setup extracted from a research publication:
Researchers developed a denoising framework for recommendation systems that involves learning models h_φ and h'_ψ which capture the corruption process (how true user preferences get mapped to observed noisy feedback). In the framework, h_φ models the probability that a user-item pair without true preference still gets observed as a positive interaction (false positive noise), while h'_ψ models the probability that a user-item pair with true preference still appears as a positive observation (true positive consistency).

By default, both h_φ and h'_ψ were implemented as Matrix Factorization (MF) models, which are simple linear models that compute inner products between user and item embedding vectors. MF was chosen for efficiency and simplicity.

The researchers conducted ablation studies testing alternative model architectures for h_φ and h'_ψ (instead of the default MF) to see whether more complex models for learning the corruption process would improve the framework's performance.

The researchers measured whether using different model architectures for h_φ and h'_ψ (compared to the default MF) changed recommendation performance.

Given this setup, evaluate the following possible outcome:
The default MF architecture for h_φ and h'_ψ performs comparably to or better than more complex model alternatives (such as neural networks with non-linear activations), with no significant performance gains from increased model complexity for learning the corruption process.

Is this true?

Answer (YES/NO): YES